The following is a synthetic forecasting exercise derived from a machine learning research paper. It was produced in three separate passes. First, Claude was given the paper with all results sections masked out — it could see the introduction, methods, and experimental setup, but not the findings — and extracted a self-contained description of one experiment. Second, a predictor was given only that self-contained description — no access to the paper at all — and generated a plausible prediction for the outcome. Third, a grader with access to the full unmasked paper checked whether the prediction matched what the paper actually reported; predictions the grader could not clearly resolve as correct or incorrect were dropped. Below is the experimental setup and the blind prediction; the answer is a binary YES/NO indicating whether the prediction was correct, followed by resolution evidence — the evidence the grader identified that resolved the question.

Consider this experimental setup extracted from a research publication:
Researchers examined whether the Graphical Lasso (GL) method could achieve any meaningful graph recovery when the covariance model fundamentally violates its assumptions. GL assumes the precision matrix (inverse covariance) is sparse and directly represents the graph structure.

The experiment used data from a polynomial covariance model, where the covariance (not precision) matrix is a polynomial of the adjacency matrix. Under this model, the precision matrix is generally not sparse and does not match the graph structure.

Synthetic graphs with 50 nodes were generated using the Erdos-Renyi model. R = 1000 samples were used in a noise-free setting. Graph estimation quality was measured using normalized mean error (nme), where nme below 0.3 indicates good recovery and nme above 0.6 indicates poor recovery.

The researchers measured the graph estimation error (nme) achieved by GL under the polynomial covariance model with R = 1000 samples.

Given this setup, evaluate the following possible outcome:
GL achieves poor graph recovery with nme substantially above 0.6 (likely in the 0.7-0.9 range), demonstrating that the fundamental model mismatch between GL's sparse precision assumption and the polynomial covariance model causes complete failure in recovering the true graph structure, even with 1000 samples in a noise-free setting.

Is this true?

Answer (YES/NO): YES